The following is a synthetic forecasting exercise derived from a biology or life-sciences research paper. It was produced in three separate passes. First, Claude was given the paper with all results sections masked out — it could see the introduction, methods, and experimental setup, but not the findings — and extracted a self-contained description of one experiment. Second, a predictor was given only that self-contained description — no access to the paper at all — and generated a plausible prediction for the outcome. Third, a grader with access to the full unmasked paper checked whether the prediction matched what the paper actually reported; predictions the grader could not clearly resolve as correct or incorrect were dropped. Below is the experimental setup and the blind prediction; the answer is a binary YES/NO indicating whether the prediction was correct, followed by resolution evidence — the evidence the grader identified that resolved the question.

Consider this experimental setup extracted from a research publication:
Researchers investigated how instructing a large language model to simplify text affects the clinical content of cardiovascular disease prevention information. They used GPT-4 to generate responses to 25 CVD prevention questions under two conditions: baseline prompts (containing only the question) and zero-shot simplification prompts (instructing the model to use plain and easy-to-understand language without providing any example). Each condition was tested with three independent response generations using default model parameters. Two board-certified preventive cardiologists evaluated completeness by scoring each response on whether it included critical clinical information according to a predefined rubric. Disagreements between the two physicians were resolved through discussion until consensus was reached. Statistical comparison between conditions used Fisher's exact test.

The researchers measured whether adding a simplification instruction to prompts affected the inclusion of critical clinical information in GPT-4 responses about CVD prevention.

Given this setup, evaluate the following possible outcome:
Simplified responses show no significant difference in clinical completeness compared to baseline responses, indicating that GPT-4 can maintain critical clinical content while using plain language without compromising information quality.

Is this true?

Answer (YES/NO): NO